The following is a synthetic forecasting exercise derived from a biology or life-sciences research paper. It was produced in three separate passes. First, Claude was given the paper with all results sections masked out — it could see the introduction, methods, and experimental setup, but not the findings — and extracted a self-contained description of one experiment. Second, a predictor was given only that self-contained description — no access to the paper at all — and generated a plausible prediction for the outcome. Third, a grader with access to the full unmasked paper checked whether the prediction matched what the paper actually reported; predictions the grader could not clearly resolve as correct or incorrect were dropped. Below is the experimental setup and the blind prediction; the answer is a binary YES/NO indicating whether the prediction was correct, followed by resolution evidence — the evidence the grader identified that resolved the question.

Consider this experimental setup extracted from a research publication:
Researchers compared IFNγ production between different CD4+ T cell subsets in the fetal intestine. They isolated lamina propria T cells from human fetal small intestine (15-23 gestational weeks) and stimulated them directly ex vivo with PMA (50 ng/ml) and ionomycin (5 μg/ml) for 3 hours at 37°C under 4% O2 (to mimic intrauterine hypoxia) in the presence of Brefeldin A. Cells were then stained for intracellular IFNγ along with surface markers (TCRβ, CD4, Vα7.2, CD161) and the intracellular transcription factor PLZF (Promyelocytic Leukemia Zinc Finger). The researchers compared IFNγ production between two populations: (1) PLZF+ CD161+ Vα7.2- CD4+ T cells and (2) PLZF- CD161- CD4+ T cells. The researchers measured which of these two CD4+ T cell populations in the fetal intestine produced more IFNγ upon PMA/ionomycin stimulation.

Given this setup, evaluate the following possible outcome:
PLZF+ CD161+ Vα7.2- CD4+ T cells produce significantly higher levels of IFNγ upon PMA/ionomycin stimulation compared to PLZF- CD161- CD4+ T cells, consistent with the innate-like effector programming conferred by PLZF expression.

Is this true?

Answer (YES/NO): YES